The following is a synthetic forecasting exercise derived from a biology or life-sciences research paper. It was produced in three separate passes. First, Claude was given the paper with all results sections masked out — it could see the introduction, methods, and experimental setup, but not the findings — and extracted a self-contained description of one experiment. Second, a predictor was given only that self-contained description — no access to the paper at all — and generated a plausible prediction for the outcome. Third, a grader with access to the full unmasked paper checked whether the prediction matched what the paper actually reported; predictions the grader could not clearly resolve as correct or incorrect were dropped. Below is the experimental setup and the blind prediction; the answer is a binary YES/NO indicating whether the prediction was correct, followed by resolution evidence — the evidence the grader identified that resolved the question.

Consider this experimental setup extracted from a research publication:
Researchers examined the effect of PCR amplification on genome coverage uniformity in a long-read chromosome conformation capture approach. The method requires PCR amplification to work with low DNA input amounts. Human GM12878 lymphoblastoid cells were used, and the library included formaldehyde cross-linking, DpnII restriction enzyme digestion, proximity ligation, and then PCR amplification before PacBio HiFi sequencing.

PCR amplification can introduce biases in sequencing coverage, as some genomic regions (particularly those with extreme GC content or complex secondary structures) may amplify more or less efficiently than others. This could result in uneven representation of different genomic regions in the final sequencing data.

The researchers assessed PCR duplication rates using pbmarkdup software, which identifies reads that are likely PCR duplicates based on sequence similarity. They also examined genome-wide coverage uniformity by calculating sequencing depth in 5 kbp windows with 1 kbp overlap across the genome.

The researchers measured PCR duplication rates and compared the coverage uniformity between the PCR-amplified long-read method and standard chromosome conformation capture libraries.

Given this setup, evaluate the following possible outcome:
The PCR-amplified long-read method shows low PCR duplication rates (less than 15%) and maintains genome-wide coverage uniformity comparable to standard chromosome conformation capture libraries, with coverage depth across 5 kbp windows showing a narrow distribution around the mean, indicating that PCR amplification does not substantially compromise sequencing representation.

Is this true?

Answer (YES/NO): YES